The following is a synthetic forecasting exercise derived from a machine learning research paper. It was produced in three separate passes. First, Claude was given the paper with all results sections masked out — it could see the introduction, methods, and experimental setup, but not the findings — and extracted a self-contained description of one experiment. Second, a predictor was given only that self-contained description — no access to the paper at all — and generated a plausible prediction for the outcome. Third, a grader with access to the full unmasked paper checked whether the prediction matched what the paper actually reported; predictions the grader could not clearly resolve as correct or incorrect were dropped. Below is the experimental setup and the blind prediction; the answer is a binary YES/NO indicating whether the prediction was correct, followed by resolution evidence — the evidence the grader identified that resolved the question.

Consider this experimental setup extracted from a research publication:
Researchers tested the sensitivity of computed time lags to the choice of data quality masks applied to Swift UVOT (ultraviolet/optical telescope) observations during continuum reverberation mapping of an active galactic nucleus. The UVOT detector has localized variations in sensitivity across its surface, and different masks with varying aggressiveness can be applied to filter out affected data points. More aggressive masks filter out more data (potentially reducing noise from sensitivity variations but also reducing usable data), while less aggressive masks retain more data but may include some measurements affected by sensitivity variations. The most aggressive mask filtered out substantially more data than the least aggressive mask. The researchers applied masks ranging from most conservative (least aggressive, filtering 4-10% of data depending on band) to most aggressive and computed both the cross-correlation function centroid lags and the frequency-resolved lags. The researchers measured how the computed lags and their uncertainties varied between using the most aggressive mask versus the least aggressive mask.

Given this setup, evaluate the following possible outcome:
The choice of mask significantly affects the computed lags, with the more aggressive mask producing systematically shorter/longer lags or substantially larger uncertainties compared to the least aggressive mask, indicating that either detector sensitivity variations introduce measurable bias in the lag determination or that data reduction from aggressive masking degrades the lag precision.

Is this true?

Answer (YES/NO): NO